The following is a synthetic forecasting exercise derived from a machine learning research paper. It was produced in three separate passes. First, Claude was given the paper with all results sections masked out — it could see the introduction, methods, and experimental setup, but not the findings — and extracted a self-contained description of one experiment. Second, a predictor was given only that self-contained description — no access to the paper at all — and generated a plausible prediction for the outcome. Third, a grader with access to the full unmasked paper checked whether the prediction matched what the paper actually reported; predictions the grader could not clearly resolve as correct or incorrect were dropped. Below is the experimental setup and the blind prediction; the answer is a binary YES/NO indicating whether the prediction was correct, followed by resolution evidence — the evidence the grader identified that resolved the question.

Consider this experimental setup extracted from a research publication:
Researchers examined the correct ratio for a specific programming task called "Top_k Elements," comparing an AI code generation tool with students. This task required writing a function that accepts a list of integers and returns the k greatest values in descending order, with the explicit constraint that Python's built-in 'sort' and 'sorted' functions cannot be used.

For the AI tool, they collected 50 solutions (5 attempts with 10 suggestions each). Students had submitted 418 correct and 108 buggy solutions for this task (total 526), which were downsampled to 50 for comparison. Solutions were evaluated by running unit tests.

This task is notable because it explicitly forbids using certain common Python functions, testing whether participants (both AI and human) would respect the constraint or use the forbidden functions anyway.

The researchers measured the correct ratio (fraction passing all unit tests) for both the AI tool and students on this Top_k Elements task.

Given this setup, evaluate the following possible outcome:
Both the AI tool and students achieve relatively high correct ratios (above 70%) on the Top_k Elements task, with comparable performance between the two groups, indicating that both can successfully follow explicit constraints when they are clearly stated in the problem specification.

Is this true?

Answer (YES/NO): NO